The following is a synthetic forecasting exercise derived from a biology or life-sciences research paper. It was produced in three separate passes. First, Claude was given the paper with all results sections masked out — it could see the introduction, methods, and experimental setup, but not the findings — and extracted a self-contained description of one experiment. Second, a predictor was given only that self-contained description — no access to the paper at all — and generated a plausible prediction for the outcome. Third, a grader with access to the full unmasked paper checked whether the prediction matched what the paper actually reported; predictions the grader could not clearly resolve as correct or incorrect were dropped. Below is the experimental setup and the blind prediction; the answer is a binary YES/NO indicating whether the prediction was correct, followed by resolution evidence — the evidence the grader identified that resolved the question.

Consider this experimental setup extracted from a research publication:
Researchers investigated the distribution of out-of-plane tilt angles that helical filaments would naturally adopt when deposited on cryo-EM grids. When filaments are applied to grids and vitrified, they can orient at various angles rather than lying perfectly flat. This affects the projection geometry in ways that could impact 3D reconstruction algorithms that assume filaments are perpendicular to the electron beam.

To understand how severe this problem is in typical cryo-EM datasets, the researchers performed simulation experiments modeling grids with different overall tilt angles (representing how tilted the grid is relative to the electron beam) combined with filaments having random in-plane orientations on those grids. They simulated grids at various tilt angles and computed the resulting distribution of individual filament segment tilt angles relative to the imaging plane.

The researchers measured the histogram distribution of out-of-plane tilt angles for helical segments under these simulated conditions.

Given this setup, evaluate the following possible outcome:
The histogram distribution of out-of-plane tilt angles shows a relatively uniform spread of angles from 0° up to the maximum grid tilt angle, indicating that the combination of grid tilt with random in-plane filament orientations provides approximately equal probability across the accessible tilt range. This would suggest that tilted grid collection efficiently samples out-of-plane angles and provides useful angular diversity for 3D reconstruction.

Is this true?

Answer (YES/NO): NO